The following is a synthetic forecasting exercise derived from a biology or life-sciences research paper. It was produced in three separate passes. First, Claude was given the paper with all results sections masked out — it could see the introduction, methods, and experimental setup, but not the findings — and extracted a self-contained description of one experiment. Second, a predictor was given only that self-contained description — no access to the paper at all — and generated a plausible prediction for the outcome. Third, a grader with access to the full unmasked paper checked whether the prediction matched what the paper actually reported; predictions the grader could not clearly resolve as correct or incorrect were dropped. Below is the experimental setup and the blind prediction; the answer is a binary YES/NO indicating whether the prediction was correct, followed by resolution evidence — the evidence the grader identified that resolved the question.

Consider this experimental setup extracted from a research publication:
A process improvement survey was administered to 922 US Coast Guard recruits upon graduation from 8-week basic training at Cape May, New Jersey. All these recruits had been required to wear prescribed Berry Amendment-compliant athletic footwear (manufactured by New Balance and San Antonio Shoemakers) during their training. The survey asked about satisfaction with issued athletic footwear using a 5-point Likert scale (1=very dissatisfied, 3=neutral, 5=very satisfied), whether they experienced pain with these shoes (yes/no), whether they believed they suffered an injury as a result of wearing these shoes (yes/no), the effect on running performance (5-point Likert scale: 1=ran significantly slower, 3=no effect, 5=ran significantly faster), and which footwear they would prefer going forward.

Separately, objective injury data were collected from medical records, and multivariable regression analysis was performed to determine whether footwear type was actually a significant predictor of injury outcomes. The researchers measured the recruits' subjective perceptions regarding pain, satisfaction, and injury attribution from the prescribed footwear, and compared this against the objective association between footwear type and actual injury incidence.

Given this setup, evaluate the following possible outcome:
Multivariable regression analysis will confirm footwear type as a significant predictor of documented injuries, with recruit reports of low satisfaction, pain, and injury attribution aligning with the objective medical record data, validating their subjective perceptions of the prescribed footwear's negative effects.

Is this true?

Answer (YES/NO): NO